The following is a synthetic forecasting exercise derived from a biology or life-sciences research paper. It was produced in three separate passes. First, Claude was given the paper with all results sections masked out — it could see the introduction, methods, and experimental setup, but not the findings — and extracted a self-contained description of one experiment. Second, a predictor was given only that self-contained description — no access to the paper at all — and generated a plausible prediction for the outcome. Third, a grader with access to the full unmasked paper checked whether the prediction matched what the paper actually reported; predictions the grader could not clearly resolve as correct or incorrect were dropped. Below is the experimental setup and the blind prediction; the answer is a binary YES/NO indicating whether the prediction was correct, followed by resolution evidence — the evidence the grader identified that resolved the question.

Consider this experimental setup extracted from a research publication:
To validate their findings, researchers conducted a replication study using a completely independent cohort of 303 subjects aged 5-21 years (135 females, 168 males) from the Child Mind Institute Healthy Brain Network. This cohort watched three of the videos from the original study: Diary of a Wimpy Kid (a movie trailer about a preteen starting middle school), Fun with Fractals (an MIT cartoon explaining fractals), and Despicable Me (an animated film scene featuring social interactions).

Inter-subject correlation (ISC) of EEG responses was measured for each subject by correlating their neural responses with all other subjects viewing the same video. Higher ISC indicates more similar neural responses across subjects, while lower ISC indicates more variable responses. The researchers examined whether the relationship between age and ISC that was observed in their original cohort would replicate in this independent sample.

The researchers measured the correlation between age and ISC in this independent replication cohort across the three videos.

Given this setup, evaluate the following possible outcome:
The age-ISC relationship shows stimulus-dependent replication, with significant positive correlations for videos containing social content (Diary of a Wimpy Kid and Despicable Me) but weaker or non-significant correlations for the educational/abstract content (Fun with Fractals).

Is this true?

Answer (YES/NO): NO